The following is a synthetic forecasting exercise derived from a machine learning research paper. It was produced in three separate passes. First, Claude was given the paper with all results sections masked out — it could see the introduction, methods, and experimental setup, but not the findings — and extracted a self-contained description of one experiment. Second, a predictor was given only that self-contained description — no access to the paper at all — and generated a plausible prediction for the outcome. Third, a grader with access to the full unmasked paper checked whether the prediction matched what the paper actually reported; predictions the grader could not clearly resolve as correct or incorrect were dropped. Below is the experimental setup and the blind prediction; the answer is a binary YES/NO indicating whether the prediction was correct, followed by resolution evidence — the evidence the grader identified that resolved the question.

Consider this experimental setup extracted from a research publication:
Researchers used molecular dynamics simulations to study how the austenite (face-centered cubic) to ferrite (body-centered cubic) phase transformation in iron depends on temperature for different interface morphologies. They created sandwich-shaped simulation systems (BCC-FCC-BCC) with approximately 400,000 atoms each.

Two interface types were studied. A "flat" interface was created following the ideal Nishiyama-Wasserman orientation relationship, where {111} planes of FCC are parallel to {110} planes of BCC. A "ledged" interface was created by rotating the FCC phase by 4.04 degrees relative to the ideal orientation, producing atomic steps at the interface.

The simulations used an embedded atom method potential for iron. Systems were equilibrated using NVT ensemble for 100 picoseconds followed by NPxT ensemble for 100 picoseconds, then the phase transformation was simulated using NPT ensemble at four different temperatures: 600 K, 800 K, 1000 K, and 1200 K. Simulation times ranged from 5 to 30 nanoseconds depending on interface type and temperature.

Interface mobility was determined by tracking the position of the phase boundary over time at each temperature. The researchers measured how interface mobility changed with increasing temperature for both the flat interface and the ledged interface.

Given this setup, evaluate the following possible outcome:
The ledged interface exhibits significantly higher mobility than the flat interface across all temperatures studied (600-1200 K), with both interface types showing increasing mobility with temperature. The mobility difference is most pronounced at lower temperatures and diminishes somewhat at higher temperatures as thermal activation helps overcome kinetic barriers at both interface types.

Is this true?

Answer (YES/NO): NO